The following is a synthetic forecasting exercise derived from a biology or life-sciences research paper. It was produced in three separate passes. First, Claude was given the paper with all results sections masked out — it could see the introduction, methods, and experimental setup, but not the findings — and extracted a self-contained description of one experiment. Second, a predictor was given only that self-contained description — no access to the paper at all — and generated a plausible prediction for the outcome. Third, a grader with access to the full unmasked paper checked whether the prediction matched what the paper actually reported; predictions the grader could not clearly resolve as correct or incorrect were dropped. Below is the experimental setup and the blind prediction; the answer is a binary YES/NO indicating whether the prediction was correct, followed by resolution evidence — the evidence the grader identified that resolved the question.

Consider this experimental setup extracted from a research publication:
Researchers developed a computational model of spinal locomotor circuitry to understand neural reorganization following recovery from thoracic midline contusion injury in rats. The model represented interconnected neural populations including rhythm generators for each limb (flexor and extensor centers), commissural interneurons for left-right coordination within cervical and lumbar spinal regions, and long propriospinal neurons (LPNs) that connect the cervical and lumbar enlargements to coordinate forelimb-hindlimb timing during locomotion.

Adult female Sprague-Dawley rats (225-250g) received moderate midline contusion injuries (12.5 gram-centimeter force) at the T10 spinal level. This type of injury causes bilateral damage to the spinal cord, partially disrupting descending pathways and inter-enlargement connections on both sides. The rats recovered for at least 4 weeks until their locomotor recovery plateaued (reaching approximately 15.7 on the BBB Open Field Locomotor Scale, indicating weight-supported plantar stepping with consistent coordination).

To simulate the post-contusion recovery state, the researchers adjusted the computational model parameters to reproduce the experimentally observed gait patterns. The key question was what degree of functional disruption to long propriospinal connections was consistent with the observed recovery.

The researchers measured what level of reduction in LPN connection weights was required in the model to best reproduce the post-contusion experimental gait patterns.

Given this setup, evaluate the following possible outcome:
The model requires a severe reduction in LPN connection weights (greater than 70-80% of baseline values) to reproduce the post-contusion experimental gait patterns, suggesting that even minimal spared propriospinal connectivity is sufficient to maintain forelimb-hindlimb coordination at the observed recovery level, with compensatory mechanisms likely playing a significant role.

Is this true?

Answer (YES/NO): YES